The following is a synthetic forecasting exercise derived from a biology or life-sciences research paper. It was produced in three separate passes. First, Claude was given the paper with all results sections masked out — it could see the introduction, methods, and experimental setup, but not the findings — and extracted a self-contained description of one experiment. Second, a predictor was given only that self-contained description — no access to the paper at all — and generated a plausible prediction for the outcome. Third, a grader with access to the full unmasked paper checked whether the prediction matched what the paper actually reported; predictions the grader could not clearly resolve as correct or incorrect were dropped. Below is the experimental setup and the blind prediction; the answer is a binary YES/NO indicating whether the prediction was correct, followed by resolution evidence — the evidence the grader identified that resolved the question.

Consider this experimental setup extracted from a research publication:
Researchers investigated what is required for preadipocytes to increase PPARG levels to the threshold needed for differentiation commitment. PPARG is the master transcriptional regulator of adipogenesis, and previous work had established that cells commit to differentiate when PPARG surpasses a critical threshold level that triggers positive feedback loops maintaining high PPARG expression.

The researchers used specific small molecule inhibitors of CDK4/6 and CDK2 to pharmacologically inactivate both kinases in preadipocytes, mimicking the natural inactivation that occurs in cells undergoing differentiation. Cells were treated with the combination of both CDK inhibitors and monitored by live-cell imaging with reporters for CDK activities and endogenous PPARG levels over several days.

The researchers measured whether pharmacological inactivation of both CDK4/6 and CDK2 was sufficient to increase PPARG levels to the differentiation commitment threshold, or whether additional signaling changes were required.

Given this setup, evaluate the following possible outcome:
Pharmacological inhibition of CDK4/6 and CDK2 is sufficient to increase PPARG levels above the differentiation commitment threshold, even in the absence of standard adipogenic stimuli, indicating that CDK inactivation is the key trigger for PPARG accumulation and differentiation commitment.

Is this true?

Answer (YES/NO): NO